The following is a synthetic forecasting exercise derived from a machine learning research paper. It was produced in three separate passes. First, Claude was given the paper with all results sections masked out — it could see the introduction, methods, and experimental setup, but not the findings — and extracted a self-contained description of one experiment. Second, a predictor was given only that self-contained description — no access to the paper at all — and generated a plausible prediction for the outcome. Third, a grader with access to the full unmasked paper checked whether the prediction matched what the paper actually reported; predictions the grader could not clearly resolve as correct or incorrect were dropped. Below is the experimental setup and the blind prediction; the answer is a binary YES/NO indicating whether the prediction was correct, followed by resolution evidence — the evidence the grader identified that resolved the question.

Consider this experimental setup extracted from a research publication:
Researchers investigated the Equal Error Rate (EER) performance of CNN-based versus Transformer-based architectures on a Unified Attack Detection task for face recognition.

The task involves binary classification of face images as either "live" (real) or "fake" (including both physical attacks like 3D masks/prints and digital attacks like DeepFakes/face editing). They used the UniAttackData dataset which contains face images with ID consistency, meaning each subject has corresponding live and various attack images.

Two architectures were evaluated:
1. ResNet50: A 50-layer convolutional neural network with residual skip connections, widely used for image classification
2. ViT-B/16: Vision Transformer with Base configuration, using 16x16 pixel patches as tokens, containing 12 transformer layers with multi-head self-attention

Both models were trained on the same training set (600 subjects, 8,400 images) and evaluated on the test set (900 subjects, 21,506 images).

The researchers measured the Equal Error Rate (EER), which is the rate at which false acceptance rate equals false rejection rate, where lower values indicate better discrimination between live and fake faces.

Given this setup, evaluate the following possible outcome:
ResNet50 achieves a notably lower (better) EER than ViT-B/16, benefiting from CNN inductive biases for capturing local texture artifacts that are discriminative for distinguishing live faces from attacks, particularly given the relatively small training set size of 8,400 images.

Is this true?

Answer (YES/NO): YES